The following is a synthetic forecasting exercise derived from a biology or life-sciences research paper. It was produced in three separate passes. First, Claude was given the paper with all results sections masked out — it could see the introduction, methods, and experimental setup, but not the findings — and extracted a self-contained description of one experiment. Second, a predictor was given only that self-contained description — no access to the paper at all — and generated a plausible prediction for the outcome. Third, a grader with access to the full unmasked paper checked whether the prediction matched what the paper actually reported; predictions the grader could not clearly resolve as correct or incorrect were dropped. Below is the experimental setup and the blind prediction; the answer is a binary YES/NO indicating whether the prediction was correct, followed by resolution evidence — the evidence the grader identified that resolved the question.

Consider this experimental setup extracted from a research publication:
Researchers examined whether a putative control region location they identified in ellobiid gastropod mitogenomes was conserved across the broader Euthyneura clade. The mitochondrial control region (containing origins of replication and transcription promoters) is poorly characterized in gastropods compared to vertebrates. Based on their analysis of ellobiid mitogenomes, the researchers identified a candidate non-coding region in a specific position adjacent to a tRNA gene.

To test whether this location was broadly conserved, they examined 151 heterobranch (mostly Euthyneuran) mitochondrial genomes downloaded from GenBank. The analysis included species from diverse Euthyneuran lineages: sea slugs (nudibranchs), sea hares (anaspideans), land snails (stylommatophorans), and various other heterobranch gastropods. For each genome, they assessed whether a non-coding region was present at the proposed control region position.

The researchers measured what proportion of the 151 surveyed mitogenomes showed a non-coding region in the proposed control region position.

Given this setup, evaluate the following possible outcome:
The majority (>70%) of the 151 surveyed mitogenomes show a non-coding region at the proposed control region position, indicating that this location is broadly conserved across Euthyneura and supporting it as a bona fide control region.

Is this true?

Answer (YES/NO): YES